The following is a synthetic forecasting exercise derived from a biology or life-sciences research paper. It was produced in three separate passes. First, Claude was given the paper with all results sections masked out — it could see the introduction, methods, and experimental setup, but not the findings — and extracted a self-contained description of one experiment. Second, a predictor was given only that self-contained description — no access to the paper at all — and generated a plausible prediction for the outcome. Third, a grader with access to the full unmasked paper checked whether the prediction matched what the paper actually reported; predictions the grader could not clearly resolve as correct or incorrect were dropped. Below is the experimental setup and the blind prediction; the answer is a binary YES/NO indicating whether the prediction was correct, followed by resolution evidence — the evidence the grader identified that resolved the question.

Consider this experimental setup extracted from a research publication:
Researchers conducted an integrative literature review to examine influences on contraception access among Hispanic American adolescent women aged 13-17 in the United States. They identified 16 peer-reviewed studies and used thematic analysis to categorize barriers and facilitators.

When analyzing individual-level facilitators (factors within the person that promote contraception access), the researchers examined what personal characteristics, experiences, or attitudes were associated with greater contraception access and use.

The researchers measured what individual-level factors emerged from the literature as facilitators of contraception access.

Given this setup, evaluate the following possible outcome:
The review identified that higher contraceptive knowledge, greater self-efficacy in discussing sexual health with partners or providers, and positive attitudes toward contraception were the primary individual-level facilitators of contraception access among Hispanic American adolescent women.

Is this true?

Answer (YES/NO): NO